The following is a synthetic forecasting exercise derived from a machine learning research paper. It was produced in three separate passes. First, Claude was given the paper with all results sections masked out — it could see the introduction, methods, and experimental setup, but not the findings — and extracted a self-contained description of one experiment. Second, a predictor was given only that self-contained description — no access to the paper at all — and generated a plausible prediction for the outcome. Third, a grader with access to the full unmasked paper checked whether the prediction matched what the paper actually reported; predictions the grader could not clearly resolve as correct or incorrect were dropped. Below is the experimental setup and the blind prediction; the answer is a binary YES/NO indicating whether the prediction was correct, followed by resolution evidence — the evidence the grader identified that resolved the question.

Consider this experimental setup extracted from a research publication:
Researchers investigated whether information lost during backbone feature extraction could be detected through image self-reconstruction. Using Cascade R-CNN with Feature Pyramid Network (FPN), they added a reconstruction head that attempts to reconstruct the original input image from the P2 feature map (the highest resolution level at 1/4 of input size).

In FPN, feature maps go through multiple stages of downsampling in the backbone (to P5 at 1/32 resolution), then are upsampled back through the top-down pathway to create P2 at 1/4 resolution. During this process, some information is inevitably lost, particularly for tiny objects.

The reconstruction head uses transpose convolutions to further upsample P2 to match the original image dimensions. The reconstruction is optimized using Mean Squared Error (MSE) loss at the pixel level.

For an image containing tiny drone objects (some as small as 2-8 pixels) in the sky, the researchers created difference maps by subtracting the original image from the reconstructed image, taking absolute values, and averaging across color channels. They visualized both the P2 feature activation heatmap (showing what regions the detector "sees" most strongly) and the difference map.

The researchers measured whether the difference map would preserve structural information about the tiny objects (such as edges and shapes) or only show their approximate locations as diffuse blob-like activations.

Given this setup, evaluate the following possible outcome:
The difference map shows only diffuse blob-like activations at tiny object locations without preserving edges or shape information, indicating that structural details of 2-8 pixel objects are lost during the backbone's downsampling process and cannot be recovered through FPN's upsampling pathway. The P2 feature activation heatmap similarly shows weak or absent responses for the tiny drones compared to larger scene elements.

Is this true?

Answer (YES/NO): NO